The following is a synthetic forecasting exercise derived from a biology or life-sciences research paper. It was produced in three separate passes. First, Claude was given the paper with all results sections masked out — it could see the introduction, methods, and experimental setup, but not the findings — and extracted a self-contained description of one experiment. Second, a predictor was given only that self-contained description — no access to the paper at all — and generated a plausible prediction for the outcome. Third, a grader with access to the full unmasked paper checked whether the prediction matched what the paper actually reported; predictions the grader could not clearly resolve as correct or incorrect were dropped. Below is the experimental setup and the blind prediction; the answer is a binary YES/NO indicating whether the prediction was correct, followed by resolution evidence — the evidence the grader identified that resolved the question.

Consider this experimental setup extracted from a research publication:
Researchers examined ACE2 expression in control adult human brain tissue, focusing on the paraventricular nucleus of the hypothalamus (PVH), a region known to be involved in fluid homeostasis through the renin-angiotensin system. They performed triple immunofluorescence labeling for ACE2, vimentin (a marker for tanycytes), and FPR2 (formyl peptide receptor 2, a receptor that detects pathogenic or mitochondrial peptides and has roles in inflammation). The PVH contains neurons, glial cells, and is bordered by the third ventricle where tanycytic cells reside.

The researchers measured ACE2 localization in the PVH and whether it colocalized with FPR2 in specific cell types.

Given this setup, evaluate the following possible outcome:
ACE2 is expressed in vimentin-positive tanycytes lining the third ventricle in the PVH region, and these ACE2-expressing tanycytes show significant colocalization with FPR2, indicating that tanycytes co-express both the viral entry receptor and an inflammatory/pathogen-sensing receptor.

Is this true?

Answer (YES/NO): NO